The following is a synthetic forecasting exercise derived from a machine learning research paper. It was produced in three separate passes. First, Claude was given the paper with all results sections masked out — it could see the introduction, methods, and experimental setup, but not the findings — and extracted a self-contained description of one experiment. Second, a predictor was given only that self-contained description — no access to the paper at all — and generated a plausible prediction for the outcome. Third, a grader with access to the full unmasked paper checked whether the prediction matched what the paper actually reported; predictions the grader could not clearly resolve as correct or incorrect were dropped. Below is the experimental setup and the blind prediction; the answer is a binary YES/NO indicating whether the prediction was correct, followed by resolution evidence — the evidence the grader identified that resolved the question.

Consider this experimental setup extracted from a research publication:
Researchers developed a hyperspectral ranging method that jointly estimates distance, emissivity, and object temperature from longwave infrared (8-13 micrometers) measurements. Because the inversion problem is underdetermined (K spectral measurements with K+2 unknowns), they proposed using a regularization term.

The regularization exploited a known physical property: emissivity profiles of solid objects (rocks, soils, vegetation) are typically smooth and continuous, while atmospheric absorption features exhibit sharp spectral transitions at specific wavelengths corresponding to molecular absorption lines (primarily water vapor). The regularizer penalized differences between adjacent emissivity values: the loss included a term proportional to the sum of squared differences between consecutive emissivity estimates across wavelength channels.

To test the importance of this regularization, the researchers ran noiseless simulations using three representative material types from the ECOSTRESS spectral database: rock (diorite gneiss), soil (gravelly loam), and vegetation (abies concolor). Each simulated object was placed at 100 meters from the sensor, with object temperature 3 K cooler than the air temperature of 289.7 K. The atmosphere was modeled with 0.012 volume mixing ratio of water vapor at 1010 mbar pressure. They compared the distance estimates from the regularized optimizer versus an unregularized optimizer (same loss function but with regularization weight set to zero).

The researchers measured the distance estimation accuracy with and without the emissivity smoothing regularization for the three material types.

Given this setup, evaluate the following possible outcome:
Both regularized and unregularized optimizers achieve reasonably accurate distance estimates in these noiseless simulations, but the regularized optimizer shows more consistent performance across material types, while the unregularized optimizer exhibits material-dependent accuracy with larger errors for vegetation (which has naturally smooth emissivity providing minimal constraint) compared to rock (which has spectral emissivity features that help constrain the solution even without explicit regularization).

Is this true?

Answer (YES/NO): NO